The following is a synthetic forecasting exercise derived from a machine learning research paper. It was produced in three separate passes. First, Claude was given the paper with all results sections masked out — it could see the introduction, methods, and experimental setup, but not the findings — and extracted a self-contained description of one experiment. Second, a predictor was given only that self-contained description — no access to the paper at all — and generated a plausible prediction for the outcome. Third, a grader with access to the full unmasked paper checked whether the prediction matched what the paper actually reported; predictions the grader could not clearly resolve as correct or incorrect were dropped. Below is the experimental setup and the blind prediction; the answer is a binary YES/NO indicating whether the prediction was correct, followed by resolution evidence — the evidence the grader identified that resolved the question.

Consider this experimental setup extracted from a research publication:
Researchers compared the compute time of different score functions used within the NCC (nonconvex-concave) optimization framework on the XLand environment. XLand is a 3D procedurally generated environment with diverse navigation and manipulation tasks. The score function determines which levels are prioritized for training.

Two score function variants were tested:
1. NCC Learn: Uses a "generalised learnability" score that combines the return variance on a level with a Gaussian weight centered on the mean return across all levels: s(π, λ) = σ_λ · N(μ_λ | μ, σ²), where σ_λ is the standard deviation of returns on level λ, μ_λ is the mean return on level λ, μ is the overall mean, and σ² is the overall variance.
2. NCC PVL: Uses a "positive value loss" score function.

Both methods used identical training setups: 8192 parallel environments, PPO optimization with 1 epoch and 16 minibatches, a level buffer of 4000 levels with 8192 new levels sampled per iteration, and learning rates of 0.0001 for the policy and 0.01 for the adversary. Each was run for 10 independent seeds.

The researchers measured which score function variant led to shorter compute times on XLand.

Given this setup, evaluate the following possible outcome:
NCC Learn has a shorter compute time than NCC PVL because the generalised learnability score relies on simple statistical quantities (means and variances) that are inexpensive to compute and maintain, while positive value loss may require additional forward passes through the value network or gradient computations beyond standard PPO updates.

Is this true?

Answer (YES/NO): NO